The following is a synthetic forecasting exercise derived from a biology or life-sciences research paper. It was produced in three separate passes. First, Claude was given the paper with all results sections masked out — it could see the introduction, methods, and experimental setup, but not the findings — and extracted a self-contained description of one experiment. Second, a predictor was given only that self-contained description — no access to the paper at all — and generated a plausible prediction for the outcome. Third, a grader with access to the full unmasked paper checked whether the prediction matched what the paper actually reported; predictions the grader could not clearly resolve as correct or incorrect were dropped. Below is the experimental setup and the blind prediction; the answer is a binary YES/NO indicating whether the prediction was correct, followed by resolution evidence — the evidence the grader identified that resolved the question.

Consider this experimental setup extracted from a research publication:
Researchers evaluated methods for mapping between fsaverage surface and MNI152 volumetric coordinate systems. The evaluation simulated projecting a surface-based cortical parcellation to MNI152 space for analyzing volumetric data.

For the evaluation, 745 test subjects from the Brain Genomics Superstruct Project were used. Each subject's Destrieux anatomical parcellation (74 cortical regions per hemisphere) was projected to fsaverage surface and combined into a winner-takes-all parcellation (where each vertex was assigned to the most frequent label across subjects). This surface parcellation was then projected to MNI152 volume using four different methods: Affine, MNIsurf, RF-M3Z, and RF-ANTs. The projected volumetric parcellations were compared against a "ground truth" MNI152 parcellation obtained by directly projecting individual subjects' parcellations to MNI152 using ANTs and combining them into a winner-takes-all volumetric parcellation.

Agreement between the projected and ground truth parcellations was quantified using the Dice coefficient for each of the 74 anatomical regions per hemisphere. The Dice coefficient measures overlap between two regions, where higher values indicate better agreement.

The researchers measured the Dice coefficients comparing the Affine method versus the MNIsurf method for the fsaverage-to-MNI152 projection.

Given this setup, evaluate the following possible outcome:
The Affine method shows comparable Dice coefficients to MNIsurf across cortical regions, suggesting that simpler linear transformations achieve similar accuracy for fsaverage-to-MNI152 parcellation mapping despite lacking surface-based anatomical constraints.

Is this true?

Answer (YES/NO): YES